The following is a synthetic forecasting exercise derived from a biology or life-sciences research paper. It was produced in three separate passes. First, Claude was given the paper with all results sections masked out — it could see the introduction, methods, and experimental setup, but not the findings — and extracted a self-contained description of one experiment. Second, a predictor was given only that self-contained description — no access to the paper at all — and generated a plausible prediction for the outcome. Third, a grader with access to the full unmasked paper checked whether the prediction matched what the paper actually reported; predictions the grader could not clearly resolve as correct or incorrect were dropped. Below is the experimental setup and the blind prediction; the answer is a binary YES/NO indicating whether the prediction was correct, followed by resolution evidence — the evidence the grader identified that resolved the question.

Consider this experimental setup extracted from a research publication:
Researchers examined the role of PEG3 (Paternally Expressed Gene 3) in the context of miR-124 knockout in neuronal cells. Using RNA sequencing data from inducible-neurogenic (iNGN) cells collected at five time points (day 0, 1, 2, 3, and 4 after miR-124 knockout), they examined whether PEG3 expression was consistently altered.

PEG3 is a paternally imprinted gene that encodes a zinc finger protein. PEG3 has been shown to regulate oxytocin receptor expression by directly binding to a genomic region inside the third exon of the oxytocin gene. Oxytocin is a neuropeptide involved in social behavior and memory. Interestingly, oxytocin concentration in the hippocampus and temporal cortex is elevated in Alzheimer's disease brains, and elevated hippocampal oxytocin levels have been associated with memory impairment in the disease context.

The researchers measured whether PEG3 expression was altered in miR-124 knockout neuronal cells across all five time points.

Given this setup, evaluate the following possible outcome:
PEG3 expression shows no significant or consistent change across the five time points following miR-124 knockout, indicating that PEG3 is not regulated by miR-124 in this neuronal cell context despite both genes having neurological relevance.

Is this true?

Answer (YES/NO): NO